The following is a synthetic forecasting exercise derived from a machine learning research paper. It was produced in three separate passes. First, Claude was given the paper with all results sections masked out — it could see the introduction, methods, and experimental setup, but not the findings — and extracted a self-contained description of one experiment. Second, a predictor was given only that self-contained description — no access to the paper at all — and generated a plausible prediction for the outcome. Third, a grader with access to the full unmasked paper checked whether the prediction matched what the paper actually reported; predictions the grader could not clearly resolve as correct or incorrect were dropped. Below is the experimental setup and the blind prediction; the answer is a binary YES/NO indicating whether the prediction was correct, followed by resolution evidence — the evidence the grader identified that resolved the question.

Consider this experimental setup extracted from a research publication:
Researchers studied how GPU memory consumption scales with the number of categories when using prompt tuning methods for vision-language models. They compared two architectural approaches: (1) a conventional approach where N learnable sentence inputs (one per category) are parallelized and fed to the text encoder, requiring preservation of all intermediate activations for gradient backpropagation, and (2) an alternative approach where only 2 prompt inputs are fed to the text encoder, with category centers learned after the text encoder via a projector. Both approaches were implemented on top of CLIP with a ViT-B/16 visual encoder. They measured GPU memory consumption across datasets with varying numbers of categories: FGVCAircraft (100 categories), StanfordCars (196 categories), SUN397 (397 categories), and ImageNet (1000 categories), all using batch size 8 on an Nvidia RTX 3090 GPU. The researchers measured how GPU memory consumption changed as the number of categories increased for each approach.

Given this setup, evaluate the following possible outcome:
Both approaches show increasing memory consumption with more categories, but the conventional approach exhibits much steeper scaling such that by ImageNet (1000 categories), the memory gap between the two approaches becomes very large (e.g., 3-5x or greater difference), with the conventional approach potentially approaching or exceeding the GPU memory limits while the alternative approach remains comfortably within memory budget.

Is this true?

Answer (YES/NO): NO